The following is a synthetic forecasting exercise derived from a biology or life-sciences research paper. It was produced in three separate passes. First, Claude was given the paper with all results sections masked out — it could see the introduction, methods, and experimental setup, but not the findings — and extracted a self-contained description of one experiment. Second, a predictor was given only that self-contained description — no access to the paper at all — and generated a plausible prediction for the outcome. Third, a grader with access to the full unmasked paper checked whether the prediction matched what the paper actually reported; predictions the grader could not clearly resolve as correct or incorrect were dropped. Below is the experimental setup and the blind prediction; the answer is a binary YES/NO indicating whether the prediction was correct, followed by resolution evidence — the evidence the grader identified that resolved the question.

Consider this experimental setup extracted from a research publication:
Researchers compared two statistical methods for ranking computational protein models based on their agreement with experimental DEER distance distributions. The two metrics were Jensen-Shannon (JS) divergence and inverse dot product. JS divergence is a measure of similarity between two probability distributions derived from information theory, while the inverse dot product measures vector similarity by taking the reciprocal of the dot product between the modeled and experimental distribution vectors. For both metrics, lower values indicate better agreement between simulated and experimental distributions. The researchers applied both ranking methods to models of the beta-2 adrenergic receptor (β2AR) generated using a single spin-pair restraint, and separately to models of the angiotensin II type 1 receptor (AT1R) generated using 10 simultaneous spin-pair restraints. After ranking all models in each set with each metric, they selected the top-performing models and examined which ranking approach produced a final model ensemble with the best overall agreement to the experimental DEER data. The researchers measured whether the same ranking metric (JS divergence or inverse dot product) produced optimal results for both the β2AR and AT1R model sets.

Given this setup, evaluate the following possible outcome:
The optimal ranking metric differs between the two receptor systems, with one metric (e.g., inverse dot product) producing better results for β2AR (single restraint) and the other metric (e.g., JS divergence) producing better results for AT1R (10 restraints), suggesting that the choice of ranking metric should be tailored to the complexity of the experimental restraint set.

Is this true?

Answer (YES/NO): NO